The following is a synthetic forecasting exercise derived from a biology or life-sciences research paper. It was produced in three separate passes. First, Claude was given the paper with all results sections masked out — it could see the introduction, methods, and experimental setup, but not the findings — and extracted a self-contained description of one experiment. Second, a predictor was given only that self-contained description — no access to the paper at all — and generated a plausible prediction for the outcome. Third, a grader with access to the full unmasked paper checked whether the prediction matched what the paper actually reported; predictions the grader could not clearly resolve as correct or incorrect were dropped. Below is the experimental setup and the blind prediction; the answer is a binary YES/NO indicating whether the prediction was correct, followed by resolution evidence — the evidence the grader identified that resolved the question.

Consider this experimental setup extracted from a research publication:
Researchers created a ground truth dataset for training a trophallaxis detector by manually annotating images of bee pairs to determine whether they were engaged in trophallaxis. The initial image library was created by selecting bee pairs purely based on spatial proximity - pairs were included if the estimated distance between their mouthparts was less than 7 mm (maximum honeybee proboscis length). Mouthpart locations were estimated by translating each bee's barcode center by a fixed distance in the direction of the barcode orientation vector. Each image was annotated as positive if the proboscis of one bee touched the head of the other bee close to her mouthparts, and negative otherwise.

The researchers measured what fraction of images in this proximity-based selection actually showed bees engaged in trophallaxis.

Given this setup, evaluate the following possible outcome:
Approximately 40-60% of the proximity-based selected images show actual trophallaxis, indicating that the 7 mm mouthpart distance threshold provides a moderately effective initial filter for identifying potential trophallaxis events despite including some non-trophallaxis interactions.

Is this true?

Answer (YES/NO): NO